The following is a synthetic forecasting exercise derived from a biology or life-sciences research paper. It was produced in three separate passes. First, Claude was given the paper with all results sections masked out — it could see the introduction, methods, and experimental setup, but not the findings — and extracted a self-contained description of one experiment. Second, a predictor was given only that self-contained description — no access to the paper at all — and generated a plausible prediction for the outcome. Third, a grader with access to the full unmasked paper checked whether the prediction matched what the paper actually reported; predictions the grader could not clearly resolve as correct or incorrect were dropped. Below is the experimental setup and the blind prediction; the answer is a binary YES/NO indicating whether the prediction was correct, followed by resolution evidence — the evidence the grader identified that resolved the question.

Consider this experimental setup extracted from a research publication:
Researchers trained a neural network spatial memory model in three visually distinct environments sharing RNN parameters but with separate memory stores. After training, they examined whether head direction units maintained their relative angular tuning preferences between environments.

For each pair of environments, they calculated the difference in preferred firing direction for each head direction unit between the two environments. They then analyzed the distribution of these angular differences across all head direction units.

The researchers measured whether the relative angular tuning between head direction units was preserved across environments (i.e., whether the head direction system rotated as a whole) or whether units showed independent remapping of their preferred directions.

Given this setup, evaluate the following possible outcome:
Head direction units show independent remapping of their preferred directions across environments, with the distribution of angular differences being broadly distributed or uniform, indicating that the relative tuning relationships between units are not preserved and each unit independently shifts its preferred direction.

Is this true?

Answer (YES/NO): NO